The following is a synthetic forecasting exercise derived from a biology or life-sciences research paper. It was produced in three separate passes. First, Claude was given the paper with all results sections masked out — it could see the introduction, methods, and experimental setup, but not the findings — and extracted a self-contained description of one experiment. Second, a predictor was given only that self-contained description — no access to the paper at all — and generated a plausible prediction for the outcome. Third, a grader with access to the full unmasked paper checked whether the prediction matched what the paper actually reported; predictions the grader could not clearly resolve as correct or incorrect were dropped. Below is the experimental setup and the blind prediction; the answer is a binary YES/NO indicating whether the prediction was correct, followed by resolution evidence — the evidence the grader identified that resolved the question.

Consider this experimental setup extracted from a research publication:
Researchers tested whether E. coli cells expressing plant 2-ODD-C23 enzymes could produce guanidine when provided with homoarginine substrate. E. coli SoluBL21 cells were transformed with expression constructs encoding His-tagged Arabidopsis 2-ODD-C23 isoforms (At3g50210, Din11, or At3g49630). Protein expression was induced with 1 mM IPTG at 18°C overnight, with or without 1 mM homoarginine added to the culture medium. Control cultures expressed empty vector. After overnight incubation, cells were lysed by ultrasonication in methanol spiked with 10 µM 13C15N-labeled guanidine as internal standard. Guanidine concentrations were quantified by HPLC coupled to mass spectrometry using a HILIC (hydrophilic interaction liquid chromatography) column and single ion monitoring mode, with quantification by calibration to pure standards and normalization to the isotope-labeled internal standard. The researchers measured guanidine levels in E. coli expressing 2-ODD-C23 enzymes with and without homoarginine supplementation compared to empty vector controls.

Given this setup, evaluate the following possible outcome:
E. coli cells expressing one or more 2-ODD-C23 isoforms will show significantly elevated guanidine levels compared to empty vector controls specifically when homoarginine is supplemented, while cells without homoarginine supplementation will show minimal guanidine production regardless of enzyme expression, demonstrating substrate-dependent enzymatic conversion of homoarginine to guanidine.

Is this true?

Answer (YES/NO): NO